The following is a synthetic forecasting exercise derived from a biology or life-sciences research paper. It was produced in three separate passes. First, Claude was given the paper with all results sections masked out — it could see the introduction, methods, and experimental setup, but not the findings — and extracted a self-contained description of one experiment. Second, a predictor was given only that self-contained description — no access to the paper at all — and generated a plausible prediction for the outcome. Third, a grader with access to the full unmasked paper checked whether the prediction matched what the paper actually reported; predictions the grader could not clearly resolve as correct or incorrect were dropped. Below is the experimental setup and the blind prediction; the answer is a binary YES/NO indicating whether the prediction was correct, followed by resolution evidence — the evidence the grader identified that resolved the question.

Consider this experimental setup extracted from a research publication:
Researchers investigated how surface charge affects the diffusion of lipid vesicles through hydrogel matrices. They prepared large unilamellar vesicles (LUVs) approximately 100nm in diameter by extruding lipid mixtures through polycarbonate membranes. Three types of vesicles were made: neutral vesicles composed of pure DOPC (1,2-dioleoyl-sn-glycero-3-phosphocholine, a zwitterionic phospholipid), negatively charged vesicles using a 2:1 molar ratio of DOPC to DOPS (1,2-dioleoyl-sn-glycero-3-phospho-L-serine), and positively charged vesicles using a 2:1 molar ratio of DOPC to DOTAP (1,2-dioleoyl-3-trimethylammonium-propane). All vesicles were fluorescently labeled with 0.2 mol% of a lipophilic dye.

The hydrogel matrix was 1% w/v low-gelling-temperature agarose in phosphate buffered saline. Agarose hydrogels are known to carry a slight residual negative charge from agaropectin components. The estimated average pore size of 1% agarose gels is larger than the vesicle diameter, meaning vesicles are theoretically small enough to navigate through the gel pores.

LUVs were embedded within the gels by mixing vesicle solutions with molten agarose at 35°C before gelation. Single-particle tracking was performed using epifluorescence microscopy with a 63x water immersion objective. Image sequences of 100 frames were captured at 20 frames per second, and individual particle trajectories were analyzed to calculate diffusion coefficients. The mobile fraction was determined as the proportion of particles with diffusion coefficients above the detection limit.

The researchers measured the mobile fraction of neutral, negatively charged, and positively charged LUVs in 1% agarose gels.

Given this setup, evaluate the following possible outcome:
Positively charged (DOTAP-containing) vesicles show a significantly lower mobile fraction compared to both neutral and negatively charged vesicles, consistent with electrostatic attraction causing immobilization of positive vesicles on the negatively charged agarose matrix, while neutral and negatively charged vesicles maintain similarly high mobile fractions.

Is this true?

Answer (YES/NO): NO